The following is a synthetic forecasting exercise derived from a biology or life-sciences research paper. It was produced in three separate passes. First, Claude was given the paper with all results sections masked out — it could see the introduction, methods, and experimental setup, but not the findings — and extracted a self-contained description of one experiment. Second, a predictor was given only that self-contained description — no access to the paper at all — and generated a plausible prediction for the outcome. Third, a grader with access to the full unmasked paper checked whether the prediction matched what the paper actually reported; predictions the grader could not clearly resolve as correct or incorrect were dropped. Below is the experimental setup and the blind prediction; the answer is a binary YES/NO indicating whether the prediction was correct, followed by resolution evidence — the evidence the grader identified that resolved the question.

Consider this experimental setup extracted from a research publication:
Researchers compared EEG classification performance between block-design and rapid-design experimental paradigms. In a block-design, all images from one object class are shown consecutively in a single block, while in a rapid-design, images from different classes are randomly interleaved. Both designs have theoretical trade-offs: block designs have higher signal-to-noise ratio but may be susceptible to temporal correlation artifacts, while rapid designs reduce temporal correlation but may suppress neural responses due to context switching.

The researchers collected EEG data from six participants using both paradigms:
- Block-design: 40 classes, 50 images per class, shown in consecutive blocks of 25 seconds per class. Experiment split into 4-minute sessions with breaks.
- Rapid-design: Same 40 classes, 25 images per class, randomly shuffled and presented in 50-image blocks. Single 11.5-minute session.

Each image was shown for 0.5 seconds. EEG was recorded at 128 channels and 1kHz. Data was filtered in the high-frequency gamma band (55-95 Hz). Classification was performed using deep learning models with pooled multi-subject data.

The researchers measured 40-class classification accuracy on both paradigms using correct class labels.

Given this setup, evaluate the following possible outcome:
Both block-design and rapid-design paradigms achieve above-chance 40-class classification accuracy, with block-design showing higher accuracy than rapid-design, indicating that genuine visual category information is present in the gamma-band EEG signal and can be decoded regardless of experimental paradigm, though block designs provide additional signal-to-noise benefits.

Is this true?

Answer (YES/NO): NO